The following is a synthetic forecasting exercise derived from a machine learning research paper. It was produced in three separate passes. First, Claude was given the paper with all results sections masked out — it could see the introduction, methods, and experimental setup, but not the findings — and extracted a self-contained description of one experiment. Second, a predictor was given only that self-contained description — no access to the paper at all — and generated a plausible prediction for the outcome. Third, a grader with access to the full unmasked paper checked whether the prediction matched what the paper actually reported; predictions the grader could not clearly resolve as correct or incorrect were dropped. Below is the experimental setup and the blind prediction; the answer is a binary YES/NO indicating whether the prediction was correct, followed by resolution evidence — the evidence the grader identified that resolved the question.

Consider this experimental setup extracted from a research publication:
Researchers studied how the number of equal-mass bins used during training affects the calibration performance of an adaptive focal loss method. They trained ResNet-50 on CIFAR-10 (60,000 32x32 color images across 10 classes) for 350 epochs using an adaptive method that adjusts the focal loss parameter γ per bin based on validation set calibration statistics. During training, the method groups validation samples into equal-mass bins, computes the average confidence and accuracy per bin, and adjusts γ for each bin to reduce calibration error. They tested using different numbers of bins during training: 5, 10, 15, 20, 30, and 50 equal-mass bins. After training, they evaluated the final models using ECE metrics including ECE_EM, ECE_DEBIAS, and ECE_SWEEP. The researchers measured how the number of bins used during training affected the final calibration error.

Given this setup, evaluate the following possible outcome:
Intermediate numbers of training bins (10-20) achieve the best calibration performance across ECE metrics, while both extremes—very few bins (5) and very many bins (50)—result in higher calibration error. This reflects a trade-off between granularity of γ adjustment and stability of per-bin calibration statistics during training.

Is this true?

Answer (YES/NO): YES